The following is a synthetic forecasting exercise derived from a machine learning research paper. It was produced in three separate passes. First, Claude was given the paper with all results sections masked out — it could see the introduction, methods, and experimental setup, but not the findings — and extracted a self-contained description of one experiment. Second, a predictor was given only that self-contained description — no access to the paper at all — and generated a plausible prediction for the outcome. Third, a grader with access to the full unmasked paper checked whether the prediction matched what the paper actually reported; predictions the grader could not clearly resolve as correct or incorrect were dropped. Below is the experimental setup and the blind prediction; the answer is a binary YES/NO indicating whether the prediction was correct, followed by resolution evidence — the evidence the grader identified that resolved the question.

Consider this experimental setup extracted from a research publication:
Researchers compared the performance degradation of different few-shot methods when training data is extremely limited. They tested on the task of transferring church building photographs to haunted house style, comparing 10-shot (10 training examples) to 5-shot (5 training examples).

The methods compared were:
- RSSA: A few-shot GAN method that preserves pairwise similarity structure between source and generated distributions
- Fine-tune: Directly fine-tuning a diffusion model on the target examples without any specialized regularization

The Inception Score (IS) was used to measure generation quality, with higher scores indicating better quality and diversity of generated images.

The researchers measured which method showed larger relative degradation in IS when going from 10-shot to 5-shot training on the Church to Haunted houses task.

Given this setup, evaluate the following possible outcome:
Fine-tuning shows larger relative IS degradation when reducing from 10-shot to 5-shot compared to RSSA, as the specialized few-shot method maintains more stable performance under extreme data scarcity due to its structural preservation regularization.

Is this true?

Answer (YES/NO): YES